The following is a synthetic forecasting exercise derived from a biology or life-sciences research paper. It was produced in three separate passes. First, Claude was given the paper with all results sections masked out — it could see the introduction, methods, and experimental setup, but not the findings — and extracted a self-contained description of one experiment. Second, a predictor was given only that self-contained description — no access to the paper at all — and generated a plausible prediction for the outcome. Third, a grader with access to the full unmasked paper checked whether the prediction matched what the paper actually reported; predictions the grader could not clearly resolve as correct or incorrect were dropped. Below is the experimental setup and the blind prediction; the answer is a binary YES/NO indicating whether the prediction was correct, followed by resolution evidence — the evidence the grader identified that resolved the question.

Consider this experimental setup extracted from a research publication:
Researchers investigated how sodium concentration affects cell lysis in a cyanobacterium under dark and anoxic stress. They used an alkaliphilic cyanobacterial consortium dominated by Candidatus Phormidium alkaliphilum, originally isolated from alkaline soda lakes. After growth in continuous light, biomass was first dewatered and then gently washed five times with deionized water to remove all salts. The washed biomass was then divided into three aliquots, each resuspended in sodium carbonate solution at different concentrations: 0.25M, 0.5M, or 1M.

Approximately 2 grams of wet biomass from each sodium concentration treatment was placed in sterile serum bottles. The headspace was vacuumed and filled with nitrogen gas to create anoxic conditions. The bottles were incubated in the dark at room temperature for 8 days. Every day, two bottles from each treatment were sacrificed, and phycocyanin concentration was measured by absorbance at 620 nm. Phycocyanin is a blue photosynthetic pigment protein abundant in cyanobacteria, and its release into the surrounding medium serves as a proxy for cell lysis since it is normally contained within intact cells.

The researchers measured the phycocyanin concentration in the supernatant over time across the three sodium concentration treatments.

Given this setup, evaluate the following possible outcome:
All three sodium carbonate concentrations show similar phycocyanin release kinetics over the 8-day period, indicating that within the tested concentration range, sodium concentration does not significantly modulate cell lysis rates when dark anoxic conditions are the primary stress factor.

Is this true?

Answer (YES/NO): NO